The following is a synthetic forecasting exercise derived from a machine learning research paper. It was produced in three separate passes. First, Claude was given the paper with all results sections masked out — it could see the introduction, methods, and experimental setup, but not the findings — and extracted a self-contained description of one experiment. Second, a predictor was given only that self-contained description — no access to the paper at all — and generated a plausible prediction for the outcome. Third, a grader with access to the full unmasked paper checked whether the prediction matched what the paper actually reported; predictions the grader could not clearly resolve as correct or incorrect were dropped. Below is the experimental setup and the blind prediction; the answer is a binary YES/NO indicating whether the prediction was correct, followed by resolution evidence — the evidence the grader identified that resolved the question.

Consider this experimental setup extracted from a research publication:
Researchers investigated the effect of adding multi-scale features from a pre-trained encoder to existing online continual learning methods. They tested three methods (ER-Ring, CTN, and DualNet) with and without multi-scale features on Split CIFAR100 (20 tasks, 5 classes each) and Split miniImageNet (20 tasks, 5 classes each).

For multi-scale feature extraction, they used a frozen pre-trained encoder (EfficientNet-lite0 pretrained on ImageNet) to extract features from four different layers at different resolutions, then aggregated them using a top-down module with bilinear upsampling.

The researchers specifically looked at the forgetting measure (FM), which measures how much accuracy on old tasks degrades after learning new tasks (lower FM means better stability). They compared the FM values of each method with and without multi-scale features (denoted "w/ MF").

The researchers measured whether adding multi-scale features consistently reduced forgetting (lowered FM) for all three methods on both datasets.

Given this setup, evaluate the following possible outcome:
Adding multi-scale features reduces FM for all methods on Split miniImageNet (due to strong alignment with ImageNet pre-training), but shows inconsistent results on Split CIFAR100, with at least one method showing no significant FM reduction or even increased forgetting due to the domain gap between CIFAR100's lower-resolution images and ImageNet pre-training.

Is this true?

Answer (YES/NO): NO